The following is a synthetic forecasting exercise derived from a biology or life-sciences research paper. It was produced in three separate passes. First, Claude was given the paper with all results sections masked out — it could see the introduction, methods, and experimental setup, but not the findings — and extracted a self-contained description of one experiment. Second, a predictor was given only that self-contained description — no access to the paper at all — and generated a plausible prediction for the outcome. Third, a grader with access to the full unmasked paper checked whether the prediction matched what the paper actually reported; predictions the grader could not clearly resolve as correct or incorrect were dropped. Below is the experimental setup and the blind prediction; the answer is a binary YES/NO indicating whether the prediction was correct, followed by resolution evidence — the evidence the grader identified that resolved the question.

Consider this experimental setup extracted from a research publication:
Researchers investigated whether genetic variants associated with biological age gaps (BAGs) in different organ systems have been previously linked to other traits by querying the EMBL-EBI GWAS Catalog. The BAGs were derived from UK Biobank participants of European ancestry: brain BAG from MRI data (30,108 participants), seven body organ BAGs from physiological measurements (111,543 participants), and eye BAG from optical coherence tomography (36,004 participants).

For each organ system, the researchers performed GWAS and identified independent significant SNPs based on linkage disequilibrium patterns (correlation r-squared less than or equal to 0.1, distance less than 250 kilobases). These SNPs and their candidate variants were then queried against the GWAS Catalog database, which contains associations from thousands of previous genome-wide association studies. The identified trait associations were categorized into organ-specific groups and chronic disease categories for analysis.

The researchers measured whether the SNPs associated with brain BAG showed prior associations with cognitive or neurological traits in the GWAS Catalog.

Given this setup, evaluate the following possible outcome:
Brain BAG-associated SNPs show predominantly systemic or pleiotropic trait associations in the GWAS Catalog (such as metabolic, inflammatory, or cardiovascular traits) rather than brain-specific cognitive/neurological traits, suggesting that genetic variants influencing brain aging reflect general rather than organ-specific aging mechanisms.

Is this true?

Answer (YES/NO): NO